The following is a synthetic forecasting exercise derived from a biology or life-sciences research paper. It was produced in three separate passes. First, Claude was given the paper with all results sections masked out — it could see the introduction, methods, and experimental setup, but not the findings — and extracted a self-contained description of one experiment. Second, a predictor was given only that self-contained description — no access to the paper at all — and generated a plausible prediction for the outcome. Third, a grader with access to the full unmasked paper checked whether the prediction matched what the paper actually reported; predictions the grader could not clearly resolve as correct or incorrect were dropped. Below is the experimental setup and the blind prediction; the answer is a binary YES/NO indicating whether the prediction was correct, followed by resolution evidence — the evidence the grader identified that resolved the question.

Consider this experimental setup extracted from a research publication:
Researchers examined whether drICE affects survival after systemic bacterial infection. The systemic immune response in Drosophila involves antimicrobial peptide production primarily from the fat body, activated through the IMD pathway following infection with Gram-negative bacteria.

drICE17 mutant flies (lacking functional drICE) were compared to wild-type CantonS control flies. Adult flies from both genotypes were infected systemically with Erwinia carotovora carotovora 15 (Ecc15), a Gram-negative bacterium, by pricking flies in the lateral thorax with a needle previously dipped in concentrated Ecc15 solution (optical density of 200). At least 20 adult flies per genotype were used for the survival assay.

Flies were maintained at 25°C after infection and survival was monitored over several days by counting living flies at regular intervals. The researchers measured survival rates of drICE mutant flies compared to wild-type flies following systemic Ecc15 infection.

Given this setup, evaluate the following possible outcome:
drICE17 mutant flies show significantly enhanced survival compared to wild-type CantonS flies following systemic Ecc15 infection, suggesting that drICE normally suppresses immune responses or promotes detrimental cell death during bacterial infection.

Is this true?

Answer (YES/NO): NO